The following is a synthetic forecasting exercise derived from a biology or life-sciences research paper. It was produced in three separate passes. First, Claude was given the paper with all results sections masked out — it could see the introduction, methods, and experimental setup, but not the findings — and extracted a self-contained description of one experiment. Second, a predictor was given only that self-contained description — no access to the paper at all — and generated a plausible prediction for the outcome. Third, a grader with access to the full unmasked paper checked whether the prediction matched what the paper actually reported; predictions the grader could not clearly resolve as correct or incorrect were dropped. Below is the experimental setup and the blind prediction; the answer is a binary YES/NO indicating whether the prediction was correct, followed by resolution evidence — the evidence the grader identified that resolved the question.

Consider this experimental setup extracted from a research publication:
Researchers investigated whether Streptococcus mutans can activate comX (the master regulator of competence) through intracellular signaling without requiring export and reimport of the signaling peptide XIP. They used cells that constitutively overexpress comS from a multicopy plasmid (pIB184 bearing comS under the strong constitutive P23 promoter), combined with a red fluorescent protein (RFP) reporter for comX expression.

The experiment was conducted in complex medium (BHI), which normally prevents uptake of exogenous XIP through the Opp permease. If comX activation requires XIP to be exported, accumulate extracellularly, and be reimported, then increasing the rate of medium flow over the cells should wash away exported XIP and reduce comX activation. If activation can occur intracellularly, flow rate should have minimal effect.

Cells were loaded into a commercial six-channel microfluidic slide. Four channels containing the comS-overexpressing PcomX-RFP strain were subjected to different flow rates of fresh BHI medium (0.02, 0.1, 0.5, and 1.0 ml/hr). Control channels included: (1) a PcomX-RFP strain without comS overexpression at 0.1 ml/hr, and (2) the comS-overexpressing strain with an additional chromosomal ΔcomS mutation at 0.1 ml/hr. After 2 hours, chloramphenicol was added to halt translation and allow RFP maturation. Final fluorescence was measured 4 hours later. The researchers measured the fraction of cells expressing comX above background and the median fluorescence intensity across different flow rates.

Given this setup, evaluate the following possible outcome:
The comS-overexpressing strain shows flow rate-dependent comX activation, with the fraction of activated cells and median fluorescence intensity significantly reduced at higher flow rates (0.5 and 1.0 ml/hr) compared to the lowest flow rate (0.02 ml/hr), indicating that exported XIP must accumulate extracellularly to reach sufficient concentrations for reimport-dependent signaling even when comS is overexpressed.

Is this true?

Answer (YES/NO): NO